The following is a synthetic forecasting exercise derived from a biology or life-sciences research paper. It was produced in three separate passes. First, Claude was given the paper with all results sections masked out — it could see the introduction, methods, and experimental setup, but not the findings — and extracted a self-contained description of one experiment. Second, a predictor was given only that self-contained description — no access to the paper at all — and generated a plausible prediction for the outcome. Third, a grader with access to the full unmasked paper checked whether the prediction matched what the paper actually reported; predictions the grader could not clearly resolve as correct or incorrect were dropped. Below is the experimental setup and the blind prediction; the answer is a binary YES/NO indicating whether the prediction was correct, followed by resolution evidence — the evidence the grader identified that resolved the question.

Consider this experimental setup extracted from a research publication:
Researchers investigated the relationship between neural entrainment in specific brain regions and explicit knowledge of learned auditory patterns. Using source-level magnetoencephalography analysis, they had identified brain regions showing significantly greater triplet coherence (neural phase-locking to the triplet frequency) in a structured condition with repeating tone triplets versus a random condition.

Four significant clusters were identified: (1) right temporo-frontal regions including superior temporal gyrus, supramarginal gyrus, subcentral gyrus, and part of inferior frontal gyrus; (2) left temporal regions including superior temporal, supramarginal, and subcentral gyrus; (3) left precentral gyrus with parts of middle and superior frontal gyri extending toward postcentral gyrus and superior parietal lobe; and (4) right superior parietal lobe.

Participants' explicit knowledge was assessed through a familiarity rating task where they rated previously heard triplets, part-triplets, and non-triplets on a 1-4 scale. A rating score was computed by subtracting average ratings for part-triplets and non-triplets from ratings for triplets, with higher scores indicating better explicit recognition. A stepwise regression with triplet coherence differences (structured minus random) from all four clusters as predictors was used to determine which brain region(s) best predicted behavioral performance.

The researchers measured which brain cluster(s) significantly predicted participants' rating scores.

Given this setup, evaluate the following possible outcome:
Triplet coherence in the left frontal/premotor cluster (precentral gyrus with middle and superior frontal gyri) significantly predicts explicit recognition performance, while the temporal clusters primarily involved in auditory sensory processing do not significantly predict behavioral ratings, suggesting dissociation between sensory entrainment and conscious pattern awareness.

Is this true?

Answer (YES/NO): NO